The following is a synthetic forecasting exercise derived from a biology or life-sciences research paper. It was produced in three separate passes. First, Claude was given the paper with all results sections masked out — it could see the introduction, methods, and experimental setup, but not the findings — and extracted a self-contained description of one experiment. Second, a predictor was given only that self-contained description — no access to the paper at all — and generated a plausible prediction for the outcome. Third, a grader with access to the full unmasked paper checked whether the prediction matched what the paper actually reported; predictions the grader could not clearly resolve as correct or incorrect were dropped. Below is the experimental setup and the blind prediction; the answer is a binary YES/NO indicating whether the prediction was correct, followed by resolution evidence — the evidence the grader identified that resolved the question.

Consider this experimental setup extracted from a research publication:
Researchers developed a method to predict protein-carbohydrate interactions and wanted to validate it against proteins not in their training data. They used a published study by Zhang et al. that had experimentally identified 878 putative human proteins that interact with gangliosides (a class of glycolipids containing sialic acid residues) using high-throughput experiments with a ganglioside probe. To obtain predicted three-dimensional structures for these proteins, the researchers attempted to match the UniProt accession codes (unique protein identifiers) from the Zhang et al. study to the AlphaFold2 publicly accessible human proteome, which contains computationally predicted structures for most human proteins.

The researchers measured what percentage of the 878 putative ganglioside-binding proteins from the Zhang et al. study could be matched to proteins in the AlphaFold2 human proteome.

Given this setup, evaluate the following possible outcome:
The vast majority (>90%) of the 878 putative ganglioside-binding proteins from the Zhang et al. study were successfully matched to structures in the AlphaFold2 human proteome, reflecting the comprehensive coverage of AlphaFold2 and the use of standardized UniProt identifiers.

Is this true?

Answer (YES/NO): YES